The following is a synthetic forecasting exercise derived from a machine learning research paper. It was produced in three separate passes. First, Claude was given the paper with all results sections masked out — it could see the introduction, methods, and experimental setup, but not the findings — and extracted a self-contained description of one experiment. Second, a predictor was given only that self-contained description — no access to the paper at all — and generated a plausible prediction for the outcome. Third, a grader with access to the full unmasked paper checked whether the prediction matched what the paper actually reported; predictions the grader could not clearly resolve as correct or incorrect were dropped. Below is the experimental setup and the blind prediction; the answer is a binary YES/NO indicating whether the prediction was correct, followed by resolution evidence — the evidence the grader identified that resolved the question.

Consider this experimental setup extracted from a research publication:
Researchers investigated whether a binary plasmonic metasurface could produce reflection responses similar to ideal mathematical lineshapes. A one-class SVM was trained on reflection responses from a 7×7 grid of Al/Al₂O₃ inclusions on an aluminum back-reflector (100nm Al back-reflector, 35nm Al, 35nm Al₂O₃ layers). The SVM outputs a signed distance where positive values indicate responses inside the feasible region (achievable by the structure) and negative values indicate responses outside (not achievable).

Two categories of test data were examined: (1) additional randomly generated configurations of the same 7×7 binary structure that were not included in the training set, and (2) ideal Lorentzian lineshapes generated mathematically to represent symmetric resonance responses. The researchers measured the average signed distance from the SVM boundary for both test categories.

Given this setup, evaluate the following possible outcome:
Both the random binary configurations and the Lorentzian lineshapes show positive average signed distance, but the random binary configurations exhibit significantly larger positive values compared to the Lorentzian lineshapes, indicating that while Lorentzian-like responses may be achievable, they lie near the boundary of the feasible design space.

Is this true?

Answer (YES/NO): NO